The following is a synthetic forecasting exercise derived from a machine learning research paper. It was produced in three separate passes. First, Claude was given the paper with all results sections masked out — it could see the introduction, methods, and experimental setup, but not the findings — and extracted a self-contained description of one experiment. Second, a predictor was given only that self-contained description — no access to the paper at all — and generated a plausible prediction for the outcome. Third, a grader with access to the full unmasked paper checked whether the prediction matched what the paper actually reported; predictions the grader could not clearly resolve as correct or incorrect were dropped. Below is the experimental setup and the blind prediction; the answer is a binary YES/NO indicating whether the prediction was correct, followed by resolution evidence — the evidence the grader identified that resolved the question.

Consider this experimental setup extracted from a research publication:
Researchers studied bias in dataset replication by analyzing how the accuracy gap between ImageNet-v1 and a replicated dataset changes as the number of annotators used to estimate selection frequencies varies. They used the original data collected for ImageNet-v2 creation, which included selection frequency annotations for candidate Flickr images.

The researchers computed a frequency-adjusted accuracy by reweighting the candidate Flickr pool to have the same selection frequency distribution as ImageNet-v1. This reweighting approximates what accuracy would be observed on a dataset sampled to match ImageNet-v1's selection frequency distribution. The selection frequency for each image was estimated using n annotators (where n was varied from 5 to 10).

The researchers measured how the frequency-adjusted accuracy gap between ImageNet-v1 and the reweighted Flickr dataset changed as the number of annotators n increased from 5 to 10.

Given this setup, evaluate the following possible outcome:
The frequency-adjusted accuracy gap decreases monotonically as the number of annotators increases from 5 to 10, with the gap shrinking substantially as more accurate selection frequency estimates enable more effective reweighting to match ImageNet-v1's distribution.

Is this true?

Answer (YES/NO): YES